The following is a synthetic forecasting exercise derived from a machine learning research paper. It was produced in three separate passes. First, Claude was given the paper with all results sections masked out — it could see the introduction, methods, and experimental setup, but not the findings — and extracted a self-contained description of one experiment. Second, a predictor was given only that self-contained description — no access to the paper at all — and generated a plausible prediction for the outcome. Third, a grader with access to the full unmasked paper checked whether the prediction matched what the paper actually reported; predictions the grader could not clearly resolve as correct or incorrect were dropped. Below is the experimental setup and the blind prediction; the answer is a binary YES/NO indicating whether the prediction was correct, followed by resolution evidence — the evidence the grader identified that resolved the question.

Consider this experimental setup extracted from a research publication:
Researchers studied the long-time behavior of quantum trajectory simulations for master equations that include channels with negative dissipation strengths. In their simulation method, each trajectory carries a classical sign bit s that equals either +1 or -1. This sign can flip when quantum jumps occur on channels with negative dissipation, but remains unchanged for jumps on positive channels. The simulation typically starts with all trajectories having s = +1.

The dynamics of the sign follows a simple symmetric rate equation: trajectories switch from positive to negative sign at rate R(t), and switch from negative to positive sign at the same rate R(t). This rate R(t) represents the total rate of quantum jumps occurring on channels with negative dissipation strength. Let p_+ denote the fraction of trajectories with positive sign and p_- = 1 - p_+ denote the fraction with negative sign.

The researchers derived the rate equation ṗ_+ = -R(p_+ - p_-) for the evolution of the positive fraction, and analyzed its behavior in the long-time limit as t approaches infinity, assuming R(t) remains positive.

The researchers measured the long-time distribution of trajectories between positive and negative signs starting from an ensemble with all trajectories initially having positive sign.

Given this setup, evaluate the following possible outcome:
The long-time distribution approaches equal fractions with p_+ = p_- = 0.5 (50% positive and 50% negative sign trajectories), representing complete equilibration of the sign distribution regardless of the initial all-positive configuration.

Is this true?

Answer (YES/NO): YES